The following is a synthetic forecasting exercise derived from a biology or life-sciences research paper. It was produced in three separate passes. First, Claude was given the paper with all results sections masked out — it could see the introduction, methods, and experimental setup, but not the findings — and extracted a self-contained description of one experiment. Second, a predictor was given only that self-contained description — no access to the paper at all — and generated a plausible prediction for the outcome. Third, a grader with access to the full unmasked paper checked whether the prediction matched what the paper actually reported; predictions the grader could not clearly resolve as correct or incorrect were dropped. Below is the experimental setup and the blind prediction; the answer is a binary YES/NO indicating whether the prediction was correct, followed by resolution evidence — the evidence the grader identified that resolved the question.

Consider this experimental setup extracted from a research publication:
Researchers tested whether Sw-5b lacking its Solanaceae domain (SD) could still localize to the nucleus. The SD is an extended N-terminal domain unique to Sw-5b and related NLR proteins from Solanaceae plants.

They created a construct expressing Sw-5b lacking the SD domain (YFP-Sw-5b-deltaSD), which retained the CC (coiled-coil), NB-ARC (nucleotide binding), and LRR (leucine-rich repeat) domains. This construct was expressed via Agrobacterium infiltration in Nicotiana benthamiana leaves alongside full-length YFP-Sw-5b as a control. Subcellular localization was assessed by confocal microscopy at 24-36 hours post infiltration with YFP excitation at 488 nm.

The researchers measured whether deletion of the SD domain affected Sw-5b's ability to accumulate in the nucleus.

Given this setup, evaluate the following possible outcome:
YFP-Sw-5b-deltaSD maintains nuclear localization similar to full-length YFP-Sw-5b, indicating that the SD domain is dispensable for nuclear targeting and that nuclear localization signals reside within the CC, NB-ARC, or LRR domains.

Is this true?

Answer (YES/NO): NO